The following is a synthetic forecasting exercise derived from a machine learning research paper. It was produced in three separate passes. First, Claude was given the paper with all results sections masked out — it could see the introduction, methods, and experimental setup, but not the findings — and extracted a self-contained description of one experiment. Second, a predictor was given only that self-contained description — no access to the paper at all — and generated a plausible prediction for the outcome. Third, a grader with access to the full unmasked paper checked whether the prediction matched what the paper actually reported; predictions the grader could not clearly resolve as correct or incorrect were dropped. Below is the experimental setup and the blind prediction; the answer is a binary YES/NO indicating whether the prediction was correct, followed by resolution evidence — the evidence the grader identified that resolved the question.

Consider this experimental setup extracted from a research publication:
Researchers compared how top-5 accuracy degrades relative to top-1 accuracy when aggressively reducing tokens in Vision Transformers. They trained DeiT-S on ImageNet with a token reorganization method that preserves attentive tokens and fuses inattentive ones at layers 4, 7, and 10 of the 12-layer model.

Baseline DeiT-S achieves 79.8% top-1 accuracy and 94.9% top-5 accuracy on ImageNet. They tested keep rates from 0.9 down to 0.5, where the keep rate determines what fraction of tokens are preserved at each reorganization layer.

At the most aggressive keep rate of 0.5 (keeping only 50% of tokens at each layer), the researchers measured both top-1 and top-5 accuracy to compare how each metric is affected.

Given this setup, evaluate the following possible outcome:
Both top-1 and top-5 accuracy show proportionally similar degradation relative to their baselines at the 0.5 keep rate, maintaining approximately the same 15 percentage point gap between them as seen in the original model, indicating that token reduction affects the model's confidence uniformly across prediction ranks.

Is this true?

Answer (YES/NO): NO